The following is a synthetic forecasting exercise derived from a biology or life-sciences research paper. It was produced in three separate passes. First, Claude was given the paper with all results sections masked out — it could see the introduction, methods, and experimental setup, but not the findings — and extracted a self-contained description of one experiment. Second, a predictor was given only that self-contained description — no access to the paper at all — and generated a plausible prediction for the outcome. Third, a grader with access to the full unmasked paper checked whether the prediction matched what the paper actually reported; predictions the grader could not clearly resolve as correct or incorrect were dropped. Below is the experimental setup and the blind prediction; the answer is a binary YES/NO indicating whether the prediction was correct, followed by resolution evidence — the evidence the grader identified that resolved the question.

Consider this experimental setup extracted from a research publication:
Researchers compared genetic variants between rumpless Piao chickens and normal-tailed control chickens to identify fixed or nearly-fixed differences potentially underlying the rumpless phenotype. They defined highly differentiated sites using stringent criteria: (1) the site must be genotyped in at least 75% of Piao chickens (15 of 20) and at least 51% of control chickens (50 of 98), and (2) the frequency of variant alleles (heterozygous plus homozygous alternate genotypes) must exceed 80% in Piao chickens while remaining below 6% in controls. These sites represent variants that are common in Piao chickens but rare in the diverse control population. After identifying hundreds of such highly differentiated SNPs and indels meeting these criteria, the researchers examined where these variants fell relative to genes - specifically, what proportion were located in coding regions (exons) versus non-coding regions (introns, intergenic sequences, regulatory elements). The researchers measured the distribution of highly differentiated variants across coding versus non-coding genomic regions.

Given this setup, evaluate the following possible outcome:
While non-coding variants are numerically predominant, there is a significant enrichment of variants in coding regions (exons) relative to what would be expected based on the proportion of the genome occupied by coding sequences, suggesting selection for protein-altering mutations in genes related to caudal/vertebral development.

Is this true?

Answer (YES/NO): NO